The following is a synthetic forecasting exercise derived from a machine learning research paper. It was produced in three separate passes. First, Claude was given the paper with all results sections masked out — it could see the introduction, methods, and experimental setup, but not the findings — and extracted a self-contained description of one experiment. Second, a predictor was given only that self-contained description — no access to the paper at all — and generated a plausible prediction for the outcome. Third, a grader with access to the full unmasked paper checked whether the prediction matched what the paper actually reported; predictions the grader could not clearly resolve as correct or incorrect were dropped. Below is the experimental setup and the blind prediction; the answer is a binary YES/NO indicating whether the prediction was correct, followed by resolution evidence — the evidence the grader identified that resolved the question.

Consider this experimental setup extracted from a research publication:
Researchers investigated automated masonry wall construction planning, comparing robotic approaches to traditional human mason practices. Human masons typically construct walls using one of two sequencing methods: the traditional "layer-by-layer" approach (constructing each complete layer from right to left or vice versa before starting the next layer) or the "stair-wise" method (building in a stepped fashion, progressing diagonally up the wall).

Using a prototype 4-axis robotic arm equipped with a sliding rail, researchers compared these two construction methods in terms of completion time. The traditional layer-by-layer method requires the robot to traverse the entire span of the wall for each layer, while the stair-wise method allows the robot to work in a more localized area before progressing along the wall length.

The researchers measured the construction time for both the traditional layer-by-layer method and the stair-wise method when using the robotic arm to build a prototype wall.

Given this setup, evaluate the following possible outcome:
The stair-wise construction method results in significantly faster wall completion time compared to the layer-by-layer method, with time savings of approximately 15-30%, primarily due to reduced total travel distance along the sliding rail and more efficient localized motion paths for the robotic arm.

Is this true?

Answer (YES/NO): NO